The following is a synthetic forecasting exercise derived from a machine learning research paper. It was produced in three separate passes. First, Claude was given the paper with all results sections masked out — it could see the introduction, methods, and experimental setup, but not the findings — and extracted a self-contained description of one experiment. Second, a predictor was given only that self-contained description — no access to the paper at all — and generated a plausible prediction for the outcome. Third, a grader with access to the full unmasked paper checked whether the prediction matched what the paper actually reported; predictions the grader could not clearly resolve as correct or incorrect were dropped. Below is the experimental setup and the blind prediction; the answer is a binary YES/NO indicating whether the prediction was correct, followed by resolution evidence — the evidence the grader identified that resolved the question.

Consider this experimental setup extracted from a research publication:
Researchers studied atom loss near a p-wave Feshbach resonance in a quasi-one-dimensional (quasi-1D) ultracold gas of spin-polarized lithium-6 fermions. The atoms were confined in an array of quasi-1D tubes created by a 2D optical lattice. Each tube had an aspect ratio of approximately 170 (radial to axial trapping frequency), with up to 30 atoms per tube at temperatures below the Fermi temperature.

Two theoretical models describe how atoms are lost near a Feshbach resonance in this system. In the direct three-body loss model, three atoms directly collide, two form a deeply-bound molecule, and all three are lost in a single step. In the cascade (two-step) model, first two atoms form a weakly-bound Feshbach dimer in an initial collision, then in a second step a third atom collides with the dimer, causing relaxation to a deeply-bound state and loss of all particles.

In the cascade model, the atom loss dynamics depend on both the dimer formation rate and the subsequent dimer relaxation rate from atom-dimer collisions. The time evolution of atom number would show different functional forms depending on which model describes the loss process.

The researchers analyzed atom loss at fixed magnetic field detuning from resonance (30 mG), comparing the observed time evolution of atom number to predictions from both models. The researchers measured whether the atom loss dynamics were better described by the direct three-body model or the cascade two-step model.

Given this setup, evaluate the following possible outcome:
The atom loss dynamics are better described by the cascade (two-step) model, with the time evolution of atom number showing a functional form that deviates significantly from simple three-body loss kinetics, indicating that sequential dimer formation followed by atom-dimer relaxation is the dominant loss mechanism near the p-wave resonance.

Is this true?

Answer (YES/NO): NO